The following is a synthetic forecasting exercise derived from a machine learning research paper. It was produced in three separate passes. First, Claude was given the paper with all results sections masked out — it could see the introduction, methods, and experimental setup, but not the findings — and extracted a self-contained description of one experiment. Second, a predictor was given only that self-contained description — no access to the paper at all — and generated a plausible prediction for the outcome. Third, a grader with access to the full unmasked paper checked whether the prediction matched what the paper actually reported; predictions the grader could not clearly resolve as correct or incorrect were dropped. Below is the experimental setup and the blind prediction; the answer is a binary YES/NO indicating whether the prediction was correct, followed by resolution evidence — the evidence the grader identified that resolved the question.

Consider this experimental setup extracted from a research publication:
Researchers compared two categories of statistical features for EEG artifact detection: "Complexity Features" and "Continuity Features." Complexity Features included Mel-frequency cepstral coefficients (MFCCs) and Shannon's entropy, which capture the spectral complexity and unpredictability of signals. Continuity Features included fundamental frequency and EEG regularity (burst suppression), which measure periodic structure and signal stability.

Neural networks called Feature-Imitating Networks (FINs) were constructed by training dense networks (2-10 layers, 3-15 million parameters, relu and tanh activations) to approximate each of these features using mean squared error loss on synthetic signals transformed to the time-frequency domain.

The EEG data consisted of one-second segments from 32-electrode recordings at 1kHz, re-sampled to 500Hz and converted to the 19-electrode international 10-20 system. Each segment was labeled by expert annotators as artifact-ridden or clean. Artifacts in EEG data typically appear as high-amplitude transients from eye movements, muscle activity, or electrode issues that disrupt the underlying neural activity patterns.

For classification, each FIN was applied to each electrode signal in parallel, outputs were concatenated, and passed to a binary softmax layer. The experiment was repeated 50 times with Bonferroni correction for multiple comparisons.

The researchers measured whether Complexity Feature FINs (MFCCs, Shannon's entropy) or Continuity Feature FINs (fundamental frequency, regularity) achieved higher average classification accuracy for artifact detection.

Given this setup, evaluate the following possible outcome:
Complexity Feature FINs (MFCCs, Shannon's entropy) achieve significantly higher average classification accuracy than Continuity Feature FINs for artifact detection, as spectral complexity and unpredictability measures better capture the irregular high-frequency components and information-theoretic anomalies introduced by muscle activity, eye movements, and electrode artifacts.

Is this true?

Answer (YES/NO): YES